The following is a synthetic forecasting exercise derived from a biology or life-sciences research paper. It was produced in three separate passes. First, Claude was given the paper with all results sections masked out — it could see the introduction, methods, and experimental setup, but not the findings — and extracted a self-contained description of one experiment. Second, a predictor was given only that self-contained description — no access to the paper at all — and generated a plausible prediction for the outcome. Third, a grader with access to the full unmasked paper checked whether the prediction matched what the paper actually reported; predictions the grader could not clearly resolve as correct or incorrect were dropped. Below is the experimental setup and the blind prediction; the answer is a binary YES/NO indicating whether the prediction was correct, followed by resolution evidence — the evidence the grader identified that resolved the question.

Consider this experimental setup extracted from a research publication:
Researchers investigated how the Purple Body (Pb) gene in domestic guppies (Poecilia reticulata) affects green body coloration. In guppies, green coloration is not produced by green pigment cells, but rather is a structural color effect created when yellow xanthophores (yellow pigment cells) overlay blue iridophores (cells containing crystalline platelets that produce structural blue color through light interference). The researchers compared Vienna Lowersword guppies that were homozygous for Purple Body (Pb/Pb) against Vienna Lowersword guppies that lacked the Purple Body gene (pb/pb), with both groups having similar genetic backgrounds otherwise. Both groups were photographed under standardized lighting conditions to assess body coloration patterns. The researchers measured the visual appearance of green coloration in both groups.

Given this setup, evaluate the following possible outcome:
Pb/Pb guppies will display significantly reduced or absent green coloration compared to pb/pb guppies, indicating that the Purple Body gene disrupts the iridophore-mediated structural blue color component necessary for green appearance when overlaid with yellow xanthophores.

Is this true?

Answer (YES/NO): NO